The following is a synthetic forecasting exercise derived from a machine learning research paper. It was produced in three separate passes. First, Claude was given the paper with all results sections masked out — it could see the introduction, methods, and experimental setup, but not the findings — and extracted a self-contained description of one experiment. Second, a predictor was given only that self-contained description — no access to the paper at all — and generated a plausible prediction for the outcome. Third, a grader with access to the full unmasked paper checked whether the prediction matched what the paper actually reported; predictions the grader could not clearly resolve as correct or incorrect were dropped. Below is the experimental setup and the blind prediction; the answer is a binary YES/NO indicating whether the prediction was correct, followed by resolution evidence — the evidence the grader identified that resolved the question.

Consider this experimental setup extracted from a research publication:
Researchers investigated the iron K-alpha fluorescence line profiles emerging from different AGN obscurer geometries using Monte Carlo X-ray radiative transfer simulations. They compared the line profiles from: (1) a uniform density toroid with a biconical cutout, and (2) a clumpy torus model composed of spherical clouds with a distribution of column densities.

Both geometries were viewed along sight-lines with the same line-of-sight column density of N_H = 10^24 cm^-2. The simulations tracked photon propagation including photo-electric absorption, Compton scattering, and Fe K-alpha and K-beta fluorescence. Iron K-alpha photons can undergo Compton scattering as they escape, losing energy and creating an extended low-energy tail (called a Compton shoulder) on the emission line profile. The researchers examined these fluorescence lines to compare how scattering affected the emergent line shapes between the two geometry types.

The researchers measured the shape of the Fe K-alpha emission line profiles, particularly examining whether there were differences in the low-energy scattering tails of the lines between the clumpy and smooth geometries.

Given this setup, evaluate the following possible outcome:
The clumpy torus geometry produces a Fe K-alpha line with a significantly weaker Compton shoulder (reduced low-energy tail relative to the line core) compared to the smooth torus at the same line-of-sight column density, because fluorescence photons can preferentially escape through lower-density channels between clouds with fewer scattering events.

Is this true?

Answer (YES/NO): NO